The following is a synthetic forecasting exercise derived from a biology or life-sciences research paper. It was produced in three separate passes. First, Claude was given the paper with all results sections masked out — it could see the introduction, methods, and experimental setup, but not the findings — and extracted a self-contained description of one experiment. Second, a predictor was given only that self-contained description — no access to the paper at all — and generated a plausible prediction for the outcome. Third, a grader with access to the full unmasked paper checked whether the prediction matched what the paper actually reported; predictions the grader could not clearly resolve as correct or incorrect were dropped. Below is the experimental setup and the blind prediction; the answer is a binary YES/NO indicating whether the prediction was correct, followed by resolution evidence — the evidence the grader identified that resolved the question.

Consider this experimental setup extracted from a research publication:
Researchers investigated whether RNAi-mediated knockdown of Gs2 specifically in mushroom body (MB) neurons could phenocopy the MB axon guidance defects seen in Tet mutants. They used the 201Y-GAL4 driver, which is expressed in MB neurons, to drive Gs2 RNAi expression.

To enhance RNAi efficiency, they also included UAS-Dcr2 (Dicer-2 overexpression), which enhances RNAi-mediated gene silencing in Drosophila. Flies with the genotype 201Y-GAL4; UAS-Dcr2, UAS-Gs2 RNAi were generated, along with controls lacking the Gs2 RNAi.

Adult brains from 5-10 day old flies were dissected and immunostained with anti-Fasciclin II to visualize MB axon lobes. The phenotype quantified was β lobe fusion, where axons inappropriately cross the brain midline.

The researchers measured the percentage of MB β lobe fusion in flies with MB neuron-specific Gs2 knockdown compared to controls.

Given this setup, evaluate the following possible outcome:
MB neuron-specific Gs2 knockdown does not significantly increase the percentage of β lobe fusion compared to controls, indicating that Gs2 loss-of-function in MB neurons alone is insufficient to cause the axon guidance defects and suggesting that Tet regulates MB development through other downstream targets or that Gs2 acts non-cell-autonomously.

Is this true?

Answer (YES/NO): NO